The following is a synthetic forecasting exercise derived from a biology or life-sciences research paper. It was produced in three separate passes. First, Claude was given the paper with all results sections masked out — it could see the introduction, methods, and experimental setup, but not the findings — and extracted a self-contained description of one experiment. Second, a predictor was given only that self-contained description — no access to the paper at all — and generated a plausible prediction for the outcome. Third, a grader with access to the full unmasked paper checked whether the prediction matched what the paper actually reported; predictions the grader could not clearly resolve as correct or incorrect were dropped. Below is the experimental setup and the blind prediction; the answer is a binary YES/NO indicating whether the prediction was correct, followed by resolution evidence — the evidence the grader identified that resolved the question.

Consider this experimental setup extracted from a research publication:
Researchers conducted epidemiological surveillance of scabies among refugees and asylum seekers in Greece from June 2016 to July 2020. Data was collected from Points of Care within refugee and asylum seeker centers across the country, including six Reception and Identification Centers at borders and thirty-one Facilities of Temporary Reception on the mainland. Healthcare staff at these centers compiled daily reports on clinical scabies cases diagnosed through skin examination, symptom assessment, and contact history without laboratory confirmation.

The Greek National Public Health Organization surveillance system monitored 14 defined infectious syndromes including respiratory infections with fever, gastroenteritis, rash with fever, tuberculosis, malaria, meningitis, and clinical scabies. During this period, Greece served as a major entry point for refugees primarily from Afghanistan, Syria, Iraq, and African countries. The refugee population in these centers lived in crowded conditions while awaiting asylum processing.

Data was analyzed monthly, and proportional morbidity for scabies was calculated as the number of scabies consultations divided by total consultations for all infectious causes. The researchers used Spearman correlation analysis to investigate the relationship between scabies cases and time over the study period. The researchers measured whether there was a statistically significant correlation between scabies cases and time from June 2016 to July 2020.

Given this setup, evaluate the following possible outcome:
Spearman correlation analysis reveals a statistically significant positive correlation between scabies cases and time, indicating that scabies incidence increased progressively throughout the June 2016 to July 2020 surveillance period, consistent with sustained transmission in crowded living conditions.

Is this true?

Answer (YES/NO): YES